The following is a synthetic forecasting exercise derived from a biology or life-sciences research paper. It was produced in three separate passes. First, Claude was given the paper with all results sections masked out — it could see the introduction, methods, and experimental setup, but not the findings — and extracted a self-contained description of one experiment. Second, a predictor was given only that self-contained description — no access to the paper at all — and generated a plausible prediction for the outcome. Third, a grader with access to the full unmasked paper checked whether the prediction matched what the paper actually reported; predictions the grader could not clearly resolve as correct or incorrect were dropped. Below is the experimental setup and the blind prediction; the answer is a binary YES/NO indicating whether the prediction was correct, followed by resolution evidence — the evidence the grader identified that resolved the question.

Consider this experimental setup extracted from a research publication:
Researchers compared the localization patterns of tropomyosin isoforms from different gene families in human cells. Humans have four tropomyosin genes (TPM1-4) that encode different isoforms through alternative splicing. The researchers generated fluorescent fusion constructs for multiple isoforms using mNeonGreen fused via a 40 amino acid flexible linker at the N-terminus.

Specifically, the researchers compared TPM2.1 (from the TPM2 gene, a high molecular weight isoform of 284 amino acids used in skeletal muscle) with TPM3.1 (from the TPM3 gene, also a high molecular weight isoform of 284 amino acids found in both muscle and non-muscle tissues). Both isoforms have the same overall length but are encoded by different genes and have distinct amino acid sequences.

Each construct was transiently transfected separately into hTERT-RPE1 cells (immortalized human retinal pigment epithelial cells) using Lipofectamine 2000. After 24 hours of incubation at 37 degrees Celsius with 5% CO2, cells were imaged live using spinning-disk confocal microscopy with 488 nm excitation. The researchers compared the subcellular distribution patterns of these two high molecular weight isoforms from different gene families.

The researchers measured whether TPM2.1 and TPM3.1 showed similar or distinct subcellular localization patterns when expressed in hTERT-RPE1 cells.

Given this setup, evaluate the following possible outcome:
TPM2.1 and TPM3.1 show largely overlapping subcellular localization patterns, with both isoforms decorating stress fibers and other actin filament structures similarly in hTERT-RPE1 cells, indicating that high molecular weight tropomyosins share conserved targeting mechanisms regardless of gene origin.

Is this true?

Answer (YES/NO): NO